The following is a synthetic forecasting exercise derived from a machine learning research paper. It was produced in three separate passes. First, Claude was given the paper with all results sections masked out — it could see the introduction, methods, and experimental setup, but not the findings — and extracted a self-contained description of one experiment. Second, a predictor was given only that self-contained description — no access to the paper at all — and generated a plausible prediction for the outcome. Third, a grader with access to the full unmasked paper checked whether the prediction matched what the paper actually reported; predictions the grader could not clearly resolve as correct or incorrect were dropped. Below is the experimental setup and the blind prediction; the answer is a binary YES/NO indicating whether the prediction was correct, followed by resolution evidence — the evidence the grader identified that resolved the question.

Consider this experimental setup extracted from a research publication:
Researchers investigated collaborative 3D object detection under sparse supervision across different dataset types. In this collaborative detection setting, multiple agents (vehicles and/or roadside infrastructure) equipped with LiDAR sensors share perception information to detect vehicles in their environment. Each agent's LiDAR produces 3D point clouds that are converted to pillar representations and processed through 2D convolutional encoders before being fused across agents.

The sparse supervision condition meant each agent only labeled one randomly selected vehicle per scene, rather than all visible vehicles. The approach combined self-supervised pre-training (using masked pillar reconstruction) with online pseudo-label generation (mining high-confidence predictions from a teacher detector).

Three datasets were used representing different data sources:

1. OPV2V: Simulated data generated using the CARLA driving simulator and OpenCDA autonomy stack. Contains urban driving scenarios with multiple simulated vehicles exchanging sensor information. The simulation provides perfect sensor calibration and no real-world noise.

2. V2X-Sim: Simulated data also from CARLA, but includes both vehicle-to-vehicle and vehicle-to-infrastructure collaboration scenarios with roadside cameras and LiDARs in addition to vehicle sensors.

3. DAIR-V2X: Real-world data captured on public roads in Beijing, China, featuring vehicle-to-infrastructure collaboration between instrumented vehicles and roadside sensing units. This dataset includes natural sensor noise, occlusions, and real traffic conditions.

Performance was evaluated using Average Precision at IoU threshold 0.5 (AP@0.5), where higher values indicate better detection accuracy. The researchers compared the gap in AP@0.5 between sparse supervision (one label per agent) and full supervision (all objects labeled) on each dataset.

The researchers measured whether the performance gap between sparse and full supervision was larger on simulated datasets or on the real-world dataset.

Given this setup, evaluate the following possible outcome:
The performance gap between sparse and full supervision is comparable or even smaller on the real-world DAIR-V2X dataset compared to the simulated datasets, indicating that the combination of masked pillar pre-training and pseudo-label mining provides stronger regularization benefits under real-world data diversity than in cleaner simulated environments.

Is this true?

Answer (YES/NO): NO